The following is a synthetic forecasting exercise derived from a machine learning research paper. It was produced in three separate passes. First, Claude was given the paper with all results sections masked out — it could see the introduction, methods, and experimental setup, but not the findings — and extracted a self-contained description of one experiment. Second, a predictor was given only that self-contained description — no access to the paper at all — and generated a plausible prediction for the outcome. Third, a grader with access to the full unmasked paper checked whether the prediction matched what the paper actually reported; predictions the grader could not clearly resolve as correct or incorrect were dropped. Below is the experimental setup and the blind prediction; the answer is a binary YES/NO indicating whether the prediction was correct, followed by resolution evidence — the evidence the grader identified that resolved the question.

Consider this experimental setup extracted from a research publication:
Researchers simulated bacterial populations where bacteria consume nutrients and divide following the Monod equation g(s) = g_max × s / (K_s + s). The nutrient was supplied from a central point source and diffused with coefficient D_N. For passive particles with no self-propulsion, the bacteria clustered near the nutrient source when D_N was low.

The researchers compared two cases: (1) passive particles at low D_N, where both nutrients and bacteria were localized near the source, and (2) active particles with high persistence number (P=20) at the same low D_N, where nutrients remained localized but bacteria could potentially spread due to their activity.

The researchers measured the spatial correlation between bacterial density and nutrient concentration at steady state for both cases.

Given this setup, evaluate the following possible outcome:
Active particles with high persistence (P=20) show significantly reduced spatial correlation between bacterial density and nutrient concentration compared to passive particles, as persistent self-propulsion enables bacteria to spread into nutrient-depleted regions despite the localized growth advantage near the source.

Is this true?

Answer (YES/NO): YES